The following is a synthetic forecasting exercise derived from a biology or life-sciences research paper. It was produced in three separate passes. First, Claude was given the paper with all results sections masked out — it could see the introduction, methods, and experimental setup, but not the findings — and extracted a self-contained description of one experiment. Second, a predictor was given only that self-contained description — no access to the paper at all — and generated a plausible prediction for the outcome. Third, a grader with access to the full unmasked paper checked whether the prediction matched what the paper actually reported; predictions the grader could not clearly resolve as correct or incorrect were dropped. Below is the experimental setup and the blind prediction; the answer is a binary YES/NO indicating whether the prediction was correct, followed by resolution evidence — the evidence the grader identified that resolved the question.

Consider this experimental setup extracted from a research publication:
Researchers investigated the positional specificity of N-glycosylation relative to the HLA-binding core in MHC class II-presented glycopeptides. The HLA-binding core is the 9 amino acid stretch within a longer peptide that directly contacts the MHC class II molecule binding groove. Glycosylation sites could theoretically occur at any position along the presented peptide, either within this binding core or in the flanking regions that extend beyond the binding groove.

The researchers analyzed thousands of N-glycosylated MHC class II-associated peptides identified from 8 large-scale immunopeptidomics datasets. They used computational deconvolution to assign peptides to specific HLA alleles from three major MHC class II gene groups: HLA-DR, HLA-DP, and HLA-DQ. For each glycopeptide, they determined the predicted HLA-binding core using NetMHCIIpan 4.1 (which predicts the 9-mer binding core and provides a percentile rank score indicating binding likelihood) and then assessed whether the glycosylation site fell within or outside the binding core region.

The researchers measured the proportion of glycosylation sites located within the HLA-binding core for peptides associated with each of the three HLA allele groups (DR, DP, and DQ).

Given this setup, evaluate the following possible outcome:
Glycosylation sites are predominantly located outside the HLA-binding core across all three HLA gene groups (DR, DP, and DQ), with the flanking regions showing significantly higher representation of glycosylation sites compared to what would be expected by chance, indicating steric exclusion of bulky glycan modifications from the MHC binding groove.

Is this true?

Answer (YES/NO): NO